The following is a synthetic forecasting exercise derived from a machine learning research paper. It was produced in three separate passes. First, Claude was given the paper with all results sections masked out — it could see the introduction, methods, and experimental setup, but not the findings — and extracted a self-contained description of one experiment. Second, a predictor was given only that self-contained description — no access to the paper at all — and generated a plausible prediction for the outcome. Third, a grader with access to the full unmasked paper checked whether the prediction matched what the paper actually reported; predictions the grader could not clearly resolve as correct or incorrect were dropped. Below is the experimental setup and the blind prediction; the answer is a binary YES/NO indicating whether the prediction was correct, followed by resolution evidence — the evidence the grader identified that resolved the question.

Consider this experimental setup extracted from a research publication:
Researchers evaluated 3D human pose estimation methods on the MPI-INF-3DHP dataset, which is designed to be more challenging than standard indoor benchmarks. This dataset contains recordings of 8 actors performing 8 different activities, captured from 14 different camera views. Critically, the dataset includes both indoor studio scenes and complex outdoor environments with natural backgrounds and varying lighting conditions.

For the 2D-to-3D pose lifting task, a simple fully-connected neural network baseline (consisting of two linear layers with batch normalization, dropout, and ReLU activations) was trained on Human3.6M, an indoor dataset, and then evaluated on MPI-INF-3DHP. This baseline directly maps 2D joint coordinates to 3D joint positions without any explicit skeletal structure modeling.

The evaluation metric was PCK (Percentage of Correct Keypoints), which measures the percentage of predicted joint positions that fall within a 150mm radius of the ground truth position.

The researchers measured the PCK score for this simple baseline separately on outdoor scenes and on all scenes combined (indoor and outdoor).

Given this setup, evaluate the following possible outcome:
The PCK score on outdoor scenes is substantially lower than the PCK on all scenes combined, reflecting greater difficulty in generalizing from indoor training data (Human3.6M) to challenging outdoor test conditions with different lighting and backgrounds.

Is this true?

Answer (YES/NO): YES